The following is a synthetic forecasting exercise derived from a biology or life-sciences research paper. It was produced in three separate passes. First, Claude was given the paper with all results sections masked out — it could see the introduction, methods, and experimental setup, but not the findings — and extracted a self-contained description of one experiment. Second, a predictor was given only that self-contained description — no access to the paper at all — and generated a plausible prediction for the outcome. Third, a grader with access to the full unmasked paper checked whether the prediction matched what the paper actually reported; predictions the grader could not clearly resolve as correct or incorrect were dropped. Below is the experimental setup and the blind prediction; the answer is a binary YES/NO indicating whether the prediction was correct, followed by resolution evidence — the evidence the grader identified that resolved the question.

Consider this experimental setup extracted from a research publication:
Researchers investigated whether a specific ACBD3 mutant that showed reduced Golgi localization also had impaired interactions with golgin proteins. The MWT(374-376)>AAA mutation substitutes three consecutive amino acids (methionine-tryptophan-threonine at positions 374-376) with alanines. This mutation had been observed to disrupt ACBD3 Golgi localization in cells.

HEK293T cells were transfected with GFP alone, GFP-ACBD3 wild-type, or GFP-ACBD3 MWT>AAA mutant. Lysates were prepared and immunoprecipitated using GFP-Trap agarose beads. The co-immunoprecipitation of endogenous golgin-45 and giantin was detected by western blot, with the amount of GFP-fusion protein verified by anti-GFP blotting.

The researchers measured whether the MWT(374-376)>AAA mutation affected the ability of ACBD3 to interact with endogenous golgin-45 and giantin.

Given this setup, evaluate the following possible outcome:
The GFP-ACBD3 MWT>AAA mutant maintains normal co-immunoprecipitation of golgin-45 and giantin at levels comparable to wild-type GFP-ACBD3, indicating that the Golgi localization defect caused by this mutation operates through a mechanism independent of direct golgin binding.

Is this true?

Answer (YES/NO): NO